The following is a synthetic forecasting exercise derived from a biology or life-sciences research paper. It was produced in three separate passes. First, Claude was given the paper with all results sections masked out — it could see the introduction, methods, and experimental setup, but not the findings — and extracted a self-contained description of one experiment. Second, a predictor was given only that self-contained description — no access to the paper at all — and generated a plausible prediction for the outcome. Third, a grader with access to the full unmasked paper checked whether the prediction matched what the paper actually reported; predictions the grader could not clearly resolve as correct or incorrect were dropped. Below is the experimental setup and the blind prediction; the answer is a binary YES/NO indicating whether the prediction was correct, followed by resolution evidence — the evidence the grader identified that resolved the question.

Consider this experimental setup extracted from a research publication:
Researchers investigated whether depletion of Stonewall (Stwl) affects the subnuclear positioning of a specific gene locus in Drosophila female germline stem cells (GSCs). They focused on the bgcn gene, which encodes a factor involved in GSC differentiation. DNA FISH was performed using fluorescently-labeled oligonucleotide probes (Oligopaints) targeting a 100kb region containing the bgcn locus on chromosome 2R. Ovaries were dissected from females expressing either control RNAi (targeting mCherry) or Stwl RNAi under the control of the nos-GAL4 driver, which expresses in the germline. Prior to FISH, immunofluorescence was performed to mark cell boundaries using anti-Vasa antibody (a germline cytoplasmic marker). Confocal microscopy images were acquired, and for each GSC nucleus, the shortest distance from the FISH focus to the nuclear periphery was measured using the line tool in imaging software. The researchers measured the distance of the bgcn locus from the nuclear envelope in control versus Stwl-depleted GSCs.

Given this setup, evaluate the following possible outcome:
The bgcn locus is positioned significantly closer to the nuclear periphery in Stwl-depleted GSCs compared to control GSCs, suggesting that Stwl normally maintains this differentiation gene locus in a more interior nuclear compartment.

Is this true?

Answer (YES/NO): NO